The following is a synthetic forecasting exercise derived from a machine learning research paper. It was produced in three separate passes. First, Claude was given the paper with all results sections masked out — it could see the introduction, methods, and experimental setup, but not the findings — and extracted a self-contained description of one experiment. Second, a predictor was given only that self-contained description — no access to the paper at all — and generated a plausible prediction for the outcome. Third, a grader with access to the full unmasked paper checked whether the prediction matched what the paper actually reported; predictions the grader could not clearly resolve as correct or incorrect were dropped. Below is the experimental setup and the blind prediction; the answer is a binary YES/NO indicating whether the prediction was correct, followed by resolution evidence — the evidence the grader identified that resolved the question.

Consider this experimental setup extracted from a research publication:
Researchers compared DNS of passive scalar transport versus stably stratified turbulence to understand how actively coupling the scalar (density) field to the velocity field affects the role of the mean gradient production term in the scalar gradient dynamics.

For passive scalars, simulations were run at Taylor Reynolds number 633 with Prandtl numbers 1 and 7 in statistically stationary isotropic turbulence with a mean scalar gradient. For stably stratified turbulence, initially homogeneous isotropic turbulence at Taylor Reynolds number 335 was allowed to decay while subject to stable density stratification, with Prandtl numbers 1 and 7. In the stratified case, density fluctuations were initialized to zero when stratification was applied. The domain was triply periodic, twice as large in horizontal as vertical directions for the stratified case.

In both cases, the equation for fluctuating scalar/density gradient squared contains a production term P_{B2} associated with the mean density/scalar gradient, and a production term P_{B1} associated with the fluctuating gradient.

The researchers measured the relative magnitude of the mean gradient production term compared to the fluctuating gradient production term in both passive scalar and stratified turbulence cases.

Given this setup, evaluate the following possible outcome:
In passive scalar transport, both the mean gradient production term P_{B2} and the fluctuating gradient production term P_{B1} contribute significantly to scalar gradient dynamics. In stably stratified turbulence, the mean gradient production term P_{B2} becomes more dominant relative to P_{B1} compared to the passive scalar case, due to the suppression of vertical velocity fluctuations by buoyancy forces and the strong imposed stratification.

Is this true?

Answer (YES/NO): NO